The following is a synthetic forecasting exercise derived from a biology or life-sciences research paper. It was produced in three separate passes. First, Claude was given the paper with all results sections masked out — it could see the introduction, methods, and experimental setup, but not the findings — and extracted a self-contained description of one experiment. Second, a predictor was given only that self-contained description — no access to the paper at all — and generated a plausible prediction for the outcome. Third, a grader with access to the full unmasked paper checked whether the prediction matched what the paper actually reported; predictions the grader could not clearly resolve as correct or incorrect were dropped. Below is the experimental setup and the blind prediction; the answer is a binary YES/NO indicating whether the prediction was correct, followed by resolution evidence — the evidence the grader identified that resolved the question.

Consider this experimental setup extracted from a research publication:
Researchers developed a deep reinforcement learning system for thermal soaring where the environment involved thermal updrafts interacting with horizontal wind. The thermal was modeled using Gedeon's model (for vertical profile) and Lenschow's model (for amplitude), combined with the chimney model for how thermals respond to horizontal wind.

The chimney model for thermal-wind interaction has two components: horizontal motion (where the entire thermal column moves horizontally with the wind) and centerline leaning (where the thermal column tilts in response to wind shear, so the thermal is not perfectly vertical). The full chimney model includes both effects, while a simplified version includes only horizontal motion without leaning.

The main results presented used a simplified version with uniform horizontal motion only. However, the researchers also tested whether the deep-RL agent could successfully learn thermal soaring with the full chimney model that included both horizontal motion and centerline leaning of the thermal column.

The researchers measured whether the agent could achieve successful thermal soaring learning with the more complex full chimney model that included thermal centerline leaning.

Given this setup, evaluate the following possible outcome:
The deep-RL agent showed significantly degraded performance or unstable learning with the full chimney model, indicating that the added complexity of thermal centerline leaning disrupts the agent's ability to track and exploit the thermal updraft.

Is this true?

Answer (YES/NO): NO